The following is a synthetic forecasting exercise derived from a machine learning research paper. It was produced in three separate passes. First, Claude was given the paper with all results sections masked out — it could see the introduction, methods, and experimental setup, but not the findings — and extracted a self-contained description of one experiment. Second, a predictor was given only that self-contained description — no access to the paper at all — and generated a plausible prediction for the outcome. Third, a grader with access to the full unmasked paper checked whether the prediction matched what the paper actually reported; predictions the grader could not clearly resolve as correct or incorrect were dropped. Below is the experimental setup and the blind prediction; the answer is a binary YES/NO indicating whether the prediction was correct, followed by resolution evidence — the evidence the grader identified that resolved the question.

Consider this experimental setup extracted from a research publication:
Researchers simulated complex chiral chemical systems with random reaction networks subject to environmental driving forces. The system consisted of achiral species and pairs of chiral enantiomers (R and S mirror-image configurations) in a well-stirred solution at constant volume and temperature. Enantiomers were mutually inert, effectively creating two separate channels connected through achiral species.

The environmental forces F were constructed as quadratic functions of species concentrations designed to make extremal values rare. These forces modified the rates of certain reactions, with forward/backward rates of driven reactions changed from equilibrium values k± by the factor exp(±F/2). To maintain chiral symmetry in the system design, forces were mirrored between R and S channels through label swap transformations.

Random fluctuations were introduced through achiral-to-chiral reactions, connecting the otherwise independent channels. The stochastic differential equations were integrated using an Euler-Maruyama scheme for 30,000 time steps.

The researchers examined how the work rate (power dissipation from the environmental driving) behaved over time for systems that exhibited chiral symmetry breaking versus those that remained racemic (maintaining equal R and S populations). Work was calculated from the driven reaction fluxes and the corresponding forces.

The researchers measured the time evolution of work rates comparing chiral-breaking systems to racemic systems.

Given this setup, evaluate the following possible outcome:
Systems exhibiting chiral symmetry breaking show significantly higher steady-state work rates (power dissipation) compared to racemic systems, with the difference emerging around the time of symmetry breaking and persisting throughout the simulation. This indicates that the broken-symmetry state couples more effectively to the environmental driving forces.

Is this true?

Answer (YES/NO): YES